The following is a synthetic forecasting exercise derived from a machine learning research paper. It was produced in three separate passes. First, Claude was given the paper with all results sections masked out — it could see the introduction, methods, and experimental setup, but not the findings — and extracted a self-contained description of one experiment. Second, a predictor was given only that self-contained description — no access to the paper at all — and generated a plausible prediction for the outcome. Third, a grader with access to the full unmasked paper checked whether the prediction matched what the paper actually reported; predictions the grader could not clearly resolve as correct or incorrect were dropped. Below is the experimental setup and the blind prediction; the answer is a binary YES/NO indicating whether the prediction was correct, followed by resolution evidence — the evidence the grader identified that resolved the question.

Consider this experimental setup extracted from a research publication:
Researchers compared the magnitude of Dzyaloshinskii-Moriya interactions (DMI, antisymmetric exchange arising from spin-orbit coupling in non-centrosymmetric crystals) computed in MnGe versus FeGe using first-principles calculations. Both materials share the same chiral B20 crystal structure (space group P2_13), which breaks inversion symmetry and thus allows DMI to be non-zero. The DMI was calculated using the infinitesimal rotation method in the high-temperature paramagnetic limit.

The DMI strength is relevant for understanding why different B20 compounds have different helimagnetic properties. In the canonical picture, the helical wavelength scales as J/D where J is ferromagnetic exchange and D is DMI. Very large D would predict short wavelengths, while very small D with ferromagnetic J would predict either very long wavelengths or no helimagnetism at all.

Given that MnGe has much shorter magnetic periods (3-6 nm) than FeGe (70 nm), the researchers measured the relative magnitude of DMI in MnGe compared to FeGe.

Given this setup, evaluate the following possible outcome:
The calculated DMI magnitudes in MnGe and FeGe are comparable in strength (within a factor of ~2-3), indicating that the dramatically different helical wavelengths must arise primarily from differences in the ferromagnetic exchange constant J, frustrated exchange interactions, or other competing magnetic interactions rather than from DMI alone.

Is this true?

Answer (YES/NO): YES